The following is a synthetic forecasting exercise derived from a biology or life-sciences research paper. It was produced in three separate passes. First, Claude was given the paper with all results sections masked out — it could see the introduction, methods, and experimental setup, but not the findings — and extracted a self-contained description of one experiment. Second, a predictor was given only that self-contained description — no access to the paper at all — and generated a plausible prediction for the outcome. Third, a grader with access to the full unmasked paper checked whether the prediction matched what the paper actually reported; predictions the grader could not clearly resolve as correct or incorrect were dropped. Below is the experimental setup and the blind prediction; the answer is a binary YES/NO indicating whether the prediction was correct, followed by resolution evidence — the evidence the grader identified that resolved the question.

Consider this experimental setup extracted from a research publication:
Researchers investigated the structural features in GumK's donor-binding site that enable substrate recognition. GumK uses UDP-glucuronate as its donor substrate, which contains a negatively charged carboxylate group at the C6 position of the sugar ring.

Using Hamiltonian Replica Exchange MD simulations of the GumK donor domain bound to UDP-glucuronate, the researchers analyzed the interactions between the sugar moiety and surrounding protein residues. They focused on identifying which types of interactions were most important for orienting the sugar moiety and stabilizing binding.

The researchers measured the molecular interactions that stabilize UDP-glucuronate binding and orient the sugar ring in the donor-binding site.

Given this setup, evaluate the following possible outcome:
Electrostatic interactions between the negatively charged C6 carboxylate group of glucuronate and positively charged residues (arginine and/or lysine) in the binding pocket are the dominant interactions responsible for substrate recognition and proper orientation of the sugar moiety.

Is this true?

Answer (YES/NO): NO